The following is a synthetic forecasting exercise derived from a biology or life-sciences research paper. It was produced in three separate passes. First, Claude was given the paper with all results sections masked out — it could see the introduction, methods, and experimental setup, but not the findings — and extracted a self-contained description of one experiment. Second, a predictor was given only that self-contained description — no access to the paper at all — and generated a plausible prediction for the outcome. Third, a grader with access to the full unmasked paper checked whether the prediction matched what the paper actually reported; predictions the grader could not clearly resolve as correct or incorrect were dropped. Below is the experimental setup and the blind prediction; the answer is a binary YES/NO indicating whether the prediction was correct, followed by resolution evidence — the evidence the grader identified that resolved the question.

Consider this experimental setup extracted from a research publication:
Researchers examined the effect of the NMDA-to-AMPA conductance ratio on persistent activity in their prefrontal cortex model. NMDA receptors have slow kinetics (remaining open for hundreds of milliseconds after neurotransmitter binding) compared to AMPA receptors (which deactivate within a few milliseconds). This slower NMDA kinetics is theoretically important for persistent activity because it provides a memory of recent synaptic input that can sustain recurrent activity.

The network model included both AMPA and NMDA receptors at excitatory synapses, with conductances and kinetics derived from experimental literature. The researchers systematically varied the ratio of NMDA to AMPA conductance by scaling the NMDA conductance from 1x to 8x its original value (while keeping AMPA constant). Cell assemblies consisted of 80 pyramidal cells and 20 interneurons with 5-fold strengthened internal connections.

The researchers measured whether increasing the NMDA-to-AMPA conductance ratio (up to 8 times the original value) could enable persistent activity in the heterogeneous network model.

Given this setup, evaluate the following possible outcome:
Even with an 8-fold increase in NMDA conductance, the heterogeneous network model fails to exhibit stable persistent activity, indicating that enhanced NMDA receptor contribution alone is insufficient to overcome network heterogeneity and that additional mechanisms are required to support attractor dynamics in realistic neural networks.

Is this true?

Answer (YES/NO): YES